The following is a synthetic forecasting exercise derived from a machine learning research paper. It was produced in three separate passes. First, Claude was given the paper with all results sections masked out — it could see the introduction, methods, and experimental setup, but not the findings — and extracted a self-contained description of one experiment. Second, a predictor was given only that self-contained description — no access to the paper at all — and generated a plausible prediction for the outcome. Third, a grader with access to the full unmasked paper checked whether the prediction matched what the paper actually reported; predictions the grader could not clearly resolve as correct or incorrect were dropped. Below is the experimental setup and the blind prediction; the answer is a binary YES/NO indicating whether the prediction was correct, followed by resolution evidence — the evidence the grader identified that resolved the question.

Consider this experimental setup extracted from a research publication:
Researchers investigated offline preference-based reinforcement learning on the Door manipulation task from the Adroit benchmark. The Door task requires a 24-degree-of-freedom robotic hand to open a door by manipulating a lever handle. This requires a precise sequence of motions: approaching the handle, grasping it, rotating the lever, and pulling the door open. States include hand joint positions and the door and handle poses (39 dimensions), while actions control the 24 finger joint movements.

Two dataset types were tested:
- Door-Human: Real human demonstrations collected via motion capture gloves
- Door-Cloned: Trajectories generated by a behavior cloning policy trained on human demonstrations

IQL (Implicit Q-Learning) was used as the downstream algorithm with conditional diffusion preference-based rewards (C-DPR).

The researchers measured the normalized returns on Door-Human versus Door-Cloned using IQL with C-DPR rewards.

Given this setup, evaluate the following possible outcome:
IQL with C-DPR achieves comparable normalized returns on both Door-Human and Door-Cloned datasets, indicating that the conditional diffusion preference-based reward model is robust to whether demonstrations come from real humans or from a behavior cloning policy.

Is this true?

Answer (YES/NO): NO